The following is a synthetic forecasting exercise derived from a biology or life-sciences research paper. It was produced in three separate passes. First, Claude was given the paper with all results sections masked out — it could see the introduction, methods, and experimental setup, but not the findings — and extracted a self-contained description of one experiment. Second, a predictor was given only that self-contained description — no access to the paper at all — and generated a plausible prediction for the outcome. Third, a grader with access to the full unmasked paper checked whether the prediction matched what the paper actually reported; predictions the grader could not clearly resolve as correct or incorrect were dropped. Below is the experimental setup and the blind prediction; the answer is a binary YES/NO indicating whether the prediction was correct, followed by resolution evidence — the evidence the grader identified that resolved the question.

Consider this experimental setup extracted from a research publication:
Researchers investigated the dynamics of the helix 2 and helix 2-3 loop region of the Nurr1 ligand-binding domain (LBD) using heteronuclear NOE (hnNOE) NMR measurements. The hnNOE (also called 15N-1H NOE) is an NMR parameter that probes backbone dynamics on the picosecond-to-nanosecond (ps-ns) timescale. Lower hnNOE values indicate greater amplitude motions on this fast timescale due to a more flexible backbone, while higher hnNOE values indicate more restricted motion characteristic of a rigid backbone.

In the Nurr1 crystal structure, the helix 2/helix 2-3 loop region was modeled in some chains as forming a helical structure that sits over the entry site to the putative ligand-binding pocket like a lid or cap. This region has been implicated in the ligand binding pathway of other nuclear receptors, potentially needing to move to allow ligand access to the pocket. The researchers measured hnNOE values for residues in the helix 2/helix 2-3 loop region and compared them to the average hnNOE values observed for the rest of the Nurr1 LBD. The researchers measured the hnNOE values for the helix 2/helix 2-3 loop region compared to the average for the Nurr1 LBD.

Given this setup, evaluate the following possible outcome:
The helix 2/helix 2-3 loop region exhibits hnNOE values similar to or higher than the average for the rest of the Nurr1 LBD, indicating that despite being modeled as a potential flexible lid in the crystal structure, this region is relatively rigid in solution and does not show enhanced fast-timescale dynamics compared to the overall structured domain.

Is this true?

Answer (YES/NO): NO